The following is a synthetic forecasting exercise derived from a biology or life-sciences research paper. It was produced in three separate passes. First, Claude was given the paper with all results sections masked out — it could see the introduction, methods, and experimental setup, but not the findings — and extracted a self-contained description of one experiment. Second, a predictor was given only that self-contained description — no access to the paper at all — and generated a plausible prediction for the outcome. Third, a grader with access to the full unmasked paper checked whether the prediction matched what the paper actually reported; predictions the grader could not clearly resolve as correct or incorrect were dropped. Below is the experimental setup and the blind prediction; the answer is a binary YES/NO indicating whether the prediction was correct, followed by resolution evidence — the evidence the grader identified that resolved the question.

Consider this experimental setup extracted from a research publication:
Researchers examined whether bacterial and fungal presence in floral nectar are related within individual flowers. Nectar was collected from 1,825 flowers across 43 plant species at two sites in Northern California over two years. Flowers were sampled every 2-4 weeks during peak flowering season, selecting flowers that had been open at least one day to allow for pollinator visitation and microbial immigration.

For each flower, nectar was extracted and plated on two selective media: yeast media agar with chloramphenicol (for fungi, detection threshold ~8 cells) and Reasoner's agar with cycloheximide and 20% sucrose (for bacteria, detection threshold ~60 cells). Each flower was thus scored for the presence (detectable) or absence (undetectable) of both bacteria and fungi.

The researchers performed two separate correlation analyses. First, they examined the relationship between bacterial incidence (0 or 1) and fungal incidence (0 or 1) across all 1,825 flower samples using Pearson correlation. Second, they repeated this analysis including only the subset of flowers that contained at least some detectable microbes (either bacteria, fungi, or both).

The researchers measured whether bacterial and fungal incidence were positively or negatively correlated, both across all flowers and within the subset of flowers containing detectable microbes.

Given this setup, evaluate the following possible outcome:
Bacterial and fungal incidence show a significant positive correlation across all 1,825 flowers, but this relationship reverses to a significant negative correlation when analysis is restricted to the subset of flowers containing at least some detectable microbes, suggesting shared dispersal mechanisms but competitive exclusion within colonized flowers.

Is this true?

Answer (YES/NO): YES